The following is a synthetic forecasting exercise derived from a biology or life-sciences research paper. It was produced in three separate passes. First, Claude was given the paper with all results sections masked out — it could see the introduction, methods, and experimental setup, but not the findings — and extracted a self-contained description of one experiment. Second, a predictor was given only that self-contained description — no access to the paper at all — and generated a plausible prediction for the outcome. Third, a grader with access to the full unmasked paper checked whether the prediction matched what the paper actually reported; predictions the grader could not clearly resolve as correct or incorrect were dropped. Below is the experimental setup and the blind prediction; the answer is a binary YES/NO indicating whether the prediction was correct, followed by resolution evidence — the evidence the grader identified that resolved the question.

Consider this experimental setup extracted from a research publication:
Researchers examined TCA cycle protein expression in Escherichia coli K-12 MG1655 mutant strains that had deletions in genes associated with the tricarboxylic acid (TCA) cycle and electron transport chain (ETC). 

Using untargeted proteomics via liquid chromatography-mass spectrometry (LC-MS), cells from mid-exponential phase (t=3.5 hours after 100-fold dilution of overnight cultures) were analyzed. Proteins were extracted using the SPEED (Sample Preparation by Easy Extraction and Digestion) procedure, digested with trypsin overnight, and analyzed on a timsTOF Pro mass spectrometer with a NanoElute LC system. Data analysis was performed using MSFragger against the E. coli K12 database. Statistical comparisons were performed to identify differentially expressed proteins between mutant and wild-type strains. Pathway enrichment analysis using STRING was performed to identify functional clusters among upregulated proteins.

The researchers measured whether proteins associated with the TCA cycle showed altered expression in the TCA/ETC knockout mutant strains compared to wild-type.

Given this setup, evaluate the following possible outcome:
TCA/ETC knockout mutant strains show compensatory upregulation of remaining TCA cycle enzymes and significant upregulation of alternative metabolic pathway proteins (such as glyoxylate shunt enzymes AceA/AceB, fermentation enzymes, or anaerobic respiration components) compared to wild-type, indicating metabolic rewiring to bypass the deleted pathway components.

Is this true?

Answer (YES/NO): YES